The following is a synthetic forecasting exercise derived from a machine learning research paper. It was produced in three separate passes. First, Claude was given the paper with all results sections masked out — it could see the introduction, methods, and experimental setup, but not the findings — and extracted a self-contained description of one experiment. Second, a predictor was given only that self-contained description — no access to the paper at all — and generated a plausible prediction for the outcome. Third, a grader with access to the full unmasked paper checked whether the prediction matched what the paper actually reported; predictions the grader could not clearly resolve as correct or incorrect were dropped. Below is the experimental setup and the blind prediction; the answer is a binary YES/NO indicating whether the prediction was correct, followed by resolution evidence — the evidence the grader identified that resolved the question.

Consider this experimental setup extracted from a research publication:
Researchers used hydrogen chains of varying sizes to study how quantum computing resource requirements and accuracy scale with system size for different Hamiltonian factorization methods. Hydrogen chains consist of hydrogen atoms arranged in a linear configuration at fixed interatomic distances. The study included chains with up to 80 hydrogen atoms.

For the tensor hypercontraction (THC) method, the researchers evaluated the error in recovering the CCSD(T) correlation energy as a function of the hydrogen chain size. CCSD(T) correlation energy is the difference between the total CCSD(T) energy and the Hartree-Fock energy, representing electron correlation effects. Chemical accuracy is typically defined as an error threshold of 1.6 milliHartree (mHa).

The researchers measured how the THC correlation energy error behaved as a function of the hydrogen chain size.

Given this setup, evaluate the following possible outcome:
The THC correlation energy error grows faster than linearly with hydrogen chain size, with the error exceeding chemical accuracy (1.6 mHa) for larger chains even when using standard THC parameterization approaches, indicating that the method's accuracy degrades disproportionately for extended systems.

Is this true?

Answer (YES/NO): NO